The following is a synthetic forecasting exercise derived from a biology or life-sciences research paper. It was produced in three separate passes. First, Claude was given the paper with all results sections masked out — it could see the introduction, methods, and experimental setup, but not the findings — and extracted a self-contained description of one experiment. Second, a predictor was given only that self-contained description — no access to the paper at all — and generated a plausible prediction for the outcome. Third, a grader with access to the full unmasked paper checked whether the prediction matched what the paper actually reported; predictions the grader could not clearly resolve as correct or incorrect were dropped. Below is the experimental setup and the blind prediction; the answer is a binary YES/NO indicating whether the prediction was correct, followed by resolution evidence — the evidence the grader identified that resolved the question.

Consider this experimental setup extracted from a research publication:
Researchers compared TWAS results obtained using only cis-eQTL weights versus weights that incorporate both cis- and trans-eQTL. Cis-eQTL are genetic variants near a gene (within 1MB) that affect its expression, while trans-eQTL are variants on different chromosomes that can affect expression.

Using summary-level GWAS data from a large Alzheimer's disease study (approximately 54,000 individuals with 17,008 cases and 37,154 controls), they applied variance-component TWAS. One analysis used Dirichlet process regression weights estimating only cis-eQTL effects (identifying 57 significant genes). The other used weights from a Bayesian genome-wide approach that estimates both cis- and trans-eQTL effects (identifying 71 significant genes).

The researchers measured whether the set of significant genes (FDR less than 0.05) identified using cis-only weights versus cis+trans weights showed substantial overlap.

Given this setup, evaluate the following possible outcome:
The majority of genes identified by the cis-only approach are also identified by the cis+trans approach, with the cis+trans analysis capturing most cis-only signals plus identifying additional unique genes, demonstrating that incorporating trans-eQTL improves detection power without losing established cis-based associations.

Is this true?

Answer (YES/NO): NO